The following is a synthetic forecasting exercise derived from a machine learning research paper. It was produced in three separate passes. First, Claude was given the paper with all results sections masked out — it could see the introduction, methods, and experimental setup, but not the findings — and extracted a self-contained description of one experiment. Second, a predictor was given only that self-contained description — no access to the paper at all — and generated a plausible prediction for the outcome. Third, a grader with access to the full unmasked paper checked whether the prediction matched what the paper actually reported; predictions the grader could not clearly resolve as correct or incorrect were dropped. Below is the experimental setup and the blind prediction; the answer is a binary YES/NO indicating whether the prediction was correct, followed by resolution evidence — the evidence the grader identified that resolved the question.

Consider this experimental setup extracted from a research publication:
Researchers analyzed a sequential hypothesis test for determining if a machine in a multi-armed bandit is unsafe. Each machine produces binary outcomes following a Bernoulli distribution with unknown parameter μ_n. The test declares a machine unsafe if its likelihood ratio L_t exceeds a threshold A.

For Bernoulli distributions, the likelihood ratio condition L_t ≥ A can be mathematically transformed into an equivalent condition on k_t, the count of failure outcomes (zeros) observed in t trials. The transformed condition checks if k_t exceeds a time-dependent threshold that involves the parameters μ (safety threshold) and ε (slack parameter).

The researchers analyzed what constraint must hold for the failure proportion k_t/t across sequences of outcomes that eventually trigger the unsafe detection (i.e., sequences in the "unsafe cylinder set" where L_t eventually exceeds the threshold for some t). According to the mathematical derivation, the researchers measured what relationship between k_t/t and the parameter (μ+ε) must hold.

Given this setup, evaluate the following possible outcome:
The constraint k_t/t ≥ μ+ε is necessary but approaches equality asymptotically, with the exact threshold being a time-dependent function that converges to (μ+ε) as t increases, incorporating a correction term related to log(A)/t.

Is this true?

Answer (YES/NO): NO